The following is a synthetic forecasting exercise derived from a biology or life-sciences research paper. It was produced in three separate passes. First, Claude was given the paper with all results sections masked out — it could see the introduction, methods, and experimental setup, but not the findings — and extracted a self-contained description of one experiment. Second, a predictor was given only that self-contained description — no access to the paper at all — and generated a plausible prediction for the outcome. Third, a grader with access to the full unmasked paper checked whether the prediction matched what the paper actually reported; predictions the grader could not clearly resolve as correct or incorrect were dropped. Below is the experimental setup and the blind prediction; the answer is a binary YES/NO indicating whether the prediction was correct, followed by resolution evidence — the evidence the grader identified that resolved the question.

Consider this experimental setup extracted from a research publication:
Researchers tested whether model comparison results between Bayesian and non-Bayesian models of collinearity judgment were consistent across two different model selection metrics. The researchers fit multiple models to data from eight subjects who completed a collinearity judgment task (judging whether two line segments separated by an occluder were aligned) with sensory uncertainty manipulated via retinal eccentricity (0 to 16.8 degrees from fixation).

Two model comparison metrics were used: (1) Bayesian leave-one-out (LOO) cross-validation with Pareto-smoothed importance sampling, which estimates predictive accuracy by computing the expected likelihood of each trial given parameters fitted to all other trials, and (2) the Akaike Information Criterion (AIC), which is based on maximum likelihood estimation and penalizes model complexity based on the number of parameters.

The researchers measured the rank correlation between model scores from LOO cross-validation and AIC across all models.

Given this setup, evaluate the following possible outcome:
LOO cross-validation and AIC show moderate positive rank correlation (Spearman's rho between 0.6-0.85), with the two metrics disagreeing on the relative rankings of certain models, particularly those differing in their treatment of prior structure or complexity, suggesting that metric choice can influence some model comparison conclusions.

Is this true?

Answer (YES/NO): NO